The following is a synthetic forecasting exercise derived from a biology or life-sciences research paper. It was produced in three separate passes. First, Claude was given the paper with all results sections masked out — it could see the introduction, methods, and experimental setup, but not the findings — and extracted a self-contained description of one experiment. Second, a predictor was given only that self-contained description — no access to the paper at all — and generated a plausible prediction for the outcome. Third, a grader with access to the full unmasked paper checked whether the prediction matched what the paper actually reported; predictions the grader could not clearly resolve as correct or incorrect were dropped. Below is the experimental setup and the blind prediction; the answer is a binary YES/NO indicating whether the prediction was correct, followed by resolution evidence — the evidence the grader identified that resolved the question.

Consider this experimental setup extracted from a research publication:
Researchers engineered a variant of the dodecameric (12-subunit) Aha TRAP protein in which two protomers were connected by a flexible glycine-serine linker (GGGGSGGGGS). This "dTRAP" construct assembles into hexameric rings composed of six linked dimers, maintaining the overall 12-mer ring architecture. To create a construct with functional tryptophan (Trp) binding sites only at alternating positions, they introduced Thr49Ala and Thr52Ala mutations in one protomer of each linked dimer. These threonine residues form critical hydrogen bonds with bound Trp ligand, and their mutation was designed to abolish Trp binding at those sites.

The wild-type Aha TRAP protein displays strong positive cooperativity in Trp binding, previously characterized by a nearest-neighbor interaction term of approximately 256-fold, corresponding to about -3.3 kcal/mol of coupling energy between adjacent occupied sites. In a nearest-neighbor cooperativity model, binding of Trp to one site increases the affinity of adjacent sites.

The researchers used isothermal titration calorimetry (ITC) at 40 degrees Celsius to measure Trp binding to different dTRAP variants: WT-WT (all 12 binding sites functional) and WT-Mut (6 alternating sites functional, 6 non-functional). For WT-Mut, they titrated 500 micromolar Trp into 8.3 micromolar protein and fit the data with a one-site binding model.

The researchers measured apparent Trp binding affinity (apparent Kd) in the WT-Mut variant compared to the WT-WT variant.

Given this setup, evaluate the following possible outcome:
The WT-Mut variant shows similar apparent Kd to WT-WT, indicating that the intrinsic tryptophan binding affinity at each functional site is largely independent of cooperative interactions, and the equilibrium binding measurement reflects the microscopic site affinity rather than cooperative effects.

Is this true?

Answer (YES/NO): NO